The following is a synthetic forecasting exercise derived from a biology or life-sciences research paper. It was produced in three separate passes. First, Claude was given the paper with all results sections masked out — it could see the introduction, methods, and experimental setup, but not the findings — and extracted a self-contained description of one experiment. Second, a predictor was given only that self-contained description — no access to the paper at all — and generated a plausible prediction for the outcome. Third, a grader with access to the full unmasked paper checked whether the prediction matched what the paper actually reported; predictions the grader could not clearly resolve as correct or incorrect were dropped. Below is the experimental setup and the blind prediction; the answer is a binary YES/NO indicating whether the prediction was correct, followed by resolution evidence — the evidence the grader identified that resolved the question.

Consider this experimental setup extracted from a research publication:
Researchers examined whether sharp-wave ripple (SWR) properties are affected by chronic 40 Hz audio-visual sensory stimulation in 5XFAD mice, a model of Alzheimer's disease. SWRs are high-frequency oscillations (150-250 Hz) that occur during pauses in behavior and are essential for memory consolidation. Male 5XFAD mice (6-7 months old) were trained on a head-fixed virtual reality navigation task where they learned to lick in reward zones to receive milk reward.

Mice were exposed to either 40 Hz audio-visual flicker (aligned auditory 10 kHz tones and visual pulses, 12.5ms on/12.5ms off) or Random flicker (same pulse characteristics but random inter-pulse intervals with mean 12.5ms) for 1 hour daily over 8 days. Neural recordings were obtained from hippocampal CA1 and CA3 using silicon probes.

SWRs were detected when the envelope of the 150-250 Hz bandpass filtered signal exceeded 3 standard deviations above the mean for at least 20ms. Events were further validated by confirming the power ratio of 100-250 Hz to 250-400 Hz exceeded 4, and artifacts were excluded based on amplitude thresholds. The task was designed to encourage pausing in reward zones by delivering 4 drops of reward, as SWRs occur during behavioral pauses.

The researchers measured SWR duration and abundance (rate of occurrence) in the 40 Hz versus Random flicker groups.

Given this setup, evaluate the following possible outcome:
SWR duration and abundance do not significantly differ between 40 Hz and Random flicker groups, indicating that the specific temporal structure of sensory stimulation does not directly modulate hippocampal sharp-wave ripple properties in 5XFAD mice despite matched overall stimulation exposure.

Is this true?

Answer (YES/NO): YES